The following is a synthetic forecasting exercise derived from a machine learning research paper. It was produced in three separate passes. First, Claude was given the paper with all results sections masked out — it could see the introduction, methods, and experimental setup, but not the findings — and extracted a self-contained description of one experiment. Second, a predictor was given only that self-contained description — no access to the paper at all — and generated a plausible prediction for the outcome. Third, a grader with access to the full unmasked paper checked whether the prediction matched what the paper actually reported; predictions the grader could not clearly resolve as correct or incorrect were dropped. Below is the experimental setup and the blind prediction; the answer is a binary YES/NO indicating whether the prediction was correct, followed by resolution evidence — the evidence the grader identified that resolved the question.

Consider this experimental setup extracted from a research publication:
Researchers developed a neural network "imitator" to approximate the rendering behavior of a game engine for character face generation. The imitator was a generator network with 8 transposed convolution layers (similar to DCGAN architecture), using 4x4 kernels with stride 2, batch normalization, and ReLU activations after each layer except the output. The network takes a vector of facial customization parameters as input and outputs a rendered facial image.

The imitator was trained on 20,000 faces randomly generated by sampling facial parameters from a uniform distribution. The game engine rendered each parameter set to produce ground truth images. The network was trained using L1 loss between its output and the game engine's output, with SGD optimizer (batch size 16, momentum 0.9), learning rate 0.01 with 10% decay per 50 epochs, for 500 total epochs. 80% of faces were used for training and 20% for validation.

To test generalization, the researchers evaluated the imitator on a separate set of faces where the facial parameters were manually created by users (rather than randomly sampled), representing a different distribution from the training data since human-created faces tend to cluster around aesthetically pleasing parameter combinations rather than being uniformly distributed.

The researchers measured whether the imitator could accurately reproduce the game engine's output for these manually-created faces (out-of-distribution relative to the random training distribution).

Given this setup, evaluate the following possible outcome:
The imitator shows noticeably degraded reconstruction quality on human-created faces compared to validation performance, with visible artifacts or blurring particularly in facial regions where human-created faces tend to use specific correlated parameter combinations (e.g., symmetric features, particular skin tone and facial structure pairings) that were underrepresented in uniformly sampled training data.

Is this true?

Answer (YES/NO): NO